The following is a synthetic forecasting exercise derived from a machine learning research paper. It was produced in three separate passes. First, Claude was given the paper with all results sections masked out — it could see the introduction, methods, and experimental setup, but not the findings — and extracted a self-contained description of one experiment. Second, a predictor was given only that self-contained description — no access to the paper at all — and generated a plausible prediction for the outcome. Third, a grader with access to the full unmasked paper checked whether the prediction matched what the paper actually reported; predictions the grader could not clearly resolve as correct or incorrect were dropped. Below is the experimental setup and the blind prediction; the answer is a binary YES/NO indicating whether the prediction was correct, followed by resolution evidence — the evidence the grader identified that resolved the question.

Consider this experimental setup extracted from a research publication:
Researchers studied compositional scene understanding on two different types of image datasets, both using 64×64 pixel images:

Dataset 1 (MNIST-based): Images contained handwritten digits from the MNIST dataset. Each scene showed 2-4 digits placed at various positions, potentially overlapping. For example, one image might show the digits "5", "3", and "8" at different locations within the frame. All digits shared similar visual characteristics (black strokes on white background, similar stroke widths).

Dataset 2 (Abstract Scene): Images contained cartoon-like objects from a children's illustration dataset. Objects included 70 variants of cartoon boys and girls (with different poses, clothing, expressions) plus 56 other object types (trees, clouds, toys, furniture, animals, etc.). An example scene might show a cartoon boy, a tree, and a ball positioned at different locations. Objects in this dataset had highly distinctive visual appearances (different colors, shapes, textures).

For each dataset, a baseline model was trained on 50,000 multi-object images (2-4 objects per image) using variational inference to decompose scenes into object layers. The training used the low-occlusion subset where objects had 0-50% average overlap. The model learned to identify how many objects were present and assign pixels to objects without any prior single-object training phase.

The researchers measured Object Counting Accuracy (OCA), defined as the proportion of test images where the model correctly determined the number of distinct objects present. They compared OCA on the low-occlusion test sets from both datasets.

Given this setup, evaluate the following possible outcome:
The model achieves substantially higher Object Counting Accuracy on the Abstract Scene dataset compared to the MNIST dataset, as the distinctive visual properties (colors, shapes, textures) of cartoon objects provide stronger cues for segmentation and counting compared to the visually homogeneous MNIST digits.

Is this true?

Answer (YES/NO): YES